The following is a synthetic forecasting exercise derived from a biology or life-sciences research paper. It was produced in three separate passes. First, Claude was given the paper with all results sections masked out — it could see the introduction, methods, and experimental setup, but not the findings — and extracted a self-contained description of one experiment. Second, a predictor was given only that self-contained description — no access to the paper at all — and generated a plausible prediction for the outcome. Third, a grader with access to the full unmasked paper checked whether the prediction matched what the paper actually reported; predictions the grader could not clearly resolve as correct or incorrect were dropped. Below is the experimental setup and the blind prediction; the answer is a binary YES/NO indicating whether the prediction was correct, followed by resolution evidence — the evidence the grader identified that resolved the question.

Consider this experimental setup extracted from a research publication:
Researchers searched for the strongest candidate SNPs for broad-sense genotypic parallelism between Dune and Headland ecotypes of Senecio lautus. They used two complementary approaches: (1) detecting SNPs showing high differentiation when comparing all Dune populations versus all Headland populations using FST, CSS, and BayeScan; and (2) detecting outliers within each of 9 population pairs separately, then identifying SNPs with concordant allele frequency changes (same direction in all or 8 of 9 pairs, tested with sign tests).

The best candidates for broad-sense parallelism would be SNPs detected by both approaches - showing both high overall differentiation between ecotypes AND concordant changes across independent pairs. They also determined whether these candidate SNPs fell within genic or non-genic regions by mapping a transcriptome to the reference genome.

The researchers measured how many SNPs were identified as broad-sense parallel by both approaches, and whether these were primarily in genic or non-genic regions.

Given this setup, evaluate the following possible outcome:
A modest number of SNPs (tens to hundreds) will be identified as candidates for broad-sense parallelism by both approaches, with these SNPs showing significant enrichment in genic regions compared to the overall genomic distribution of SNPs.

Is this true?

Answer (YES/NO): NO